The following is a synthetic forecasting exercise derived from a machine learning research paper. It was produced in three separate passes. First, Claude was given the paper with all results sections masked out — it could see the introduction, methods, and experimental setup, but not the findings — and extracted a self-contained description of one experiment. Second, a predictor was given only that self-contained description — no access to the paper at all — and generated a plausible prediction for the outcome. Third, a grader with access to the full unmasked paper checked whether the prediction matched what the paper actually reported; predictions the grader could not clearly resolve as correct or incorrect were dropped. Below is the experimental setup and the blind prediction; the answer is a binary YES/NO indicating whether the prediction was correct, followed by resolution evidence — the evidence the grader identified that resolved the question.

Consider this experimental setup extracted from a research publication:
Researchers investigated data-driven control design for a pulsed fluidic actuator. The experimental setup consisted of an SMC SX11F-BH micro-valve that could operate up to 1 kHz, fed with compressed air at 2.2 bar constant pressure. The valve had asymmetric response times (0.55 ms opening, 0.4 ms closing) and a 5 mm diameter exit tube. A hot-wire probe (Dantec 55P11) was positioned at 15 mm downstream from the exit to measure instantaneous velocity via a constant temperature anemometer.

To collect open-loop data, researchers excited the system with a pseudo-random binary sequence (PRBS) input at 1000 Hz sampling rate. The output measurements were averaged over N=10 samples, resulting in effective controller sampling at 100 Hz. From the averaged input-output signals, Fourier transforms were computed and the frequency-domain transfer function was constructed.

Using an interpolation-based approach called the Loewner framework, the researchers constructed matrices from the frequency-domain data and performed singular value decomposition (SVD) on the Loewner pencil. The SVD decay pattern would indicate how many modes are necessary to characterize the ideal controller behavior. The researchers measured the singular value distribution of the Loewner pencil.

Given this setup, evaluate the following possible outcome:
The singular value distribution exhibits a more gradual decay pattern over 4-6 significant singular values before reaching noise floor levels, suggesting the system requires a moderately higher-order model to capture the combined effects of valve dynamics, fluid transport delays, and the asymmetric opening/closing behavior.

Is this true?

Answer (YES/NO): NO